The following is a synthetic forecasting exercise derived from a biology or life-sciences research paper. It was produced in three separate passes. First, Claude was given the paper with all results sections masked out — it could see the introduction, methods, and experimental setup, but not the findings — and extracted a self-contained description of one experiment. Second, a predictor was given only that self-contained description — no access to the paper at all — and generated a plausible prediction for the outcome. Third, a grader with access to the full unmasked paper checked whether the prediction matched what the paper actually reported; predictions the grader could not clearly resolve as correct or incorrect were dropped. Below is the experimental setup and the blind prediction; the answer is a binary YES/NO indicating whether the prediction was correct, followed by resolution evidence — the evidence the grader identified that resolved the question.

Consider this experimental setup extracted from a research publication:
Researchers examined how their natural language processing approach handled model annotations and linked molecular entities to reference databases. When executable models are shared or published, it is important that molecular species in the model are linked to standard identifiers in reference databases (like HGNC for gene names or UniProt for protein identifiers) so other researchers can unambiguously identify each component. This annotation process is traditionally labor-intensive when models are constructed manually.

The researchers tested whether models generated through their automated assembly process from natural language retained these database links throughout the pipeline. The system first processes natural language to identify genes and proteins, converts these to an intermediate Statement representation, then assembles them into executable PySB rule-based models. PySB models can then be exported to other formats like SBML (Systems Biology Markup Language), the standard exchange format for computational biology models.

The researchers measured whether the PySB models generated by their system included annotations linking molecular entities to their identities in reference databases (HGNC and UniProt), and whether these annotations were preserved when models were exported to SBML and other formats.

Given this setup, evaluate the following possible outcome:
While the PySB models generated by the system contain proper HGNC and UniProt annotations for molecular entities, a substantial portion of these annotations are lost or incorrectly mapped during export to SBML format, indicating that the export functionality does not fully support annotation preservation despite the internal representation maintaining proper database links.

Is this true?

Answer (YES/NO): NO